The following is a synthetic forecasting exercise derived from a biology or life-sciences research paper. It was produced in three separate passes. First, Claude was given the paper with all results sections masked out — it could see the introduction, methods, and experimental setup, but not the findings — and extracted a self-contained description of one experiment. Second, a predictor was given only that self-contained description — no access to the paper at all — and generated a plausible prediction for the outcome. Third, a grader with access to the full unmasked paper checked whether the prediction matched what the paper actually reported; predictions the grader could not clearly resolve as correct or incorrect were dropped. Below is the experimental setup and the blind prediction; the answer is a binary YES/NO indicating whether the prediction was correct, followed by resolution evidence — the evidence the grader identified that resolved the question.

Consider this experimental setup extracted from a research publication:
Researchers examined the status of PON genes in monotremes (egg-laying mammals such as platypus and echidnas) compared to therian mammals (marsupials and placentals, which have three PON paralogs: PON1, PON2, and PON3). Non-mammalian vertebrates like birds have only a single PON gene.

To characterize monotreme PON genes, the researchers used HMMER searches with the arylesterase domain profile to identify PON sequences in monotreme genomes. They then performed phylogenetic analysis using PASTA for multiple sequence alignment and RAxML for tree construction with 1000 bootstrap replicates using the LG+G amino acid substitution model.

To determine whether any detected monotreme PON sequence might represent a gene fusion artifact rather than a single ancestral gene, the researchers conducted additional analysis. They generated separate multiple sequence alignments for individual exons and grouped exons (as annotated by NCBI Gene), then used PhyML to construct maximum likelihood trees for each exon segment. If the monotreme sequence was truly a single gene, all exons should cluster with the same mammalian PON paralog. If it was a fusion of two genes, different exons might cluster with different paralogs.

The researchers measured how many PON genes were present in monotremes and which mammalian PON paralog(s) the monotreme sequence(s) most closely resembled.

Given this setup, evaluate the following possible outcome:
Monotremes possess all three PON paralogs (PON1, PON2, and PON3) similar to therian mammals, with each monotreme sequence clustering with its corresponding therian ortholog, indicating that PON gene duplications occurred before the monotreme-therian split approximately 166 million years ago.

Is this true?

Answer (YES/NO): NO